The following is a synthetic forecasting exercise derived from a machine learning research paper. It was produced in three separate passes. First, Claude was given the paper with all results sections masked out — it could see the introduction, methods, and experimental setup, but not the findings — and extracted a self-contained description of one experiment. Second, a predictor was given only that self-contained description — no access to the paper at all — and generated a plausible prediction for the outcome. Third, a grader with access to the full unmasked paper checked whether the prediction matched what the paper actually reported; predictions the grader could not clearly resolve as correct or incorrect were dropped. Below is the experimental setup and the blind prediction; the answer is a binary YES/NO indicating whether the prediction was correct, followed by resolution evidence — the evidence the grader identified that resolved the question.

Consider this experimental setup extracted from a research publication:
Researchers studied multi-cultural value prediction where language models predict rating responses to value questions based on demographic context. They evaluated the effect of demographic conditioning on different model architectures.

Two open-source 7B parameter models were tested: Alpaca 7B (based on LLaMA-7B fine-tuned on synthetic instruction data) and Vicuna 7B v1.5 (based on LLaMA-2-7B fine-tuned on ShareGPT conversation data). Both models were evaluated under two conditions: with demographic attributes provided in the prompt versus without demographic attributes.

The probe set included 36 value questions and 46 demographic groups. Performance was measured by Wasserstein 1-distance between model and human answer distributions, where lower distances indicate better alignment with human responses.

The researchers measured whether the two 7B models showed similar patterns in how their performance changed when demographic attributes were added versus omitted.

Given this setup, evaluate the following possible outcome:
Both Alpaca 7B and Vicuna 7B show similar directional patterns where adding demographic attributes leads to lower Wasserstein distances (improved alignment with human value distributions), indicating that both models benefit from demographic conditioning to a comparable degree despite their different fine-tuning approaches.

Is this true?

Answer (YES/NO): NO